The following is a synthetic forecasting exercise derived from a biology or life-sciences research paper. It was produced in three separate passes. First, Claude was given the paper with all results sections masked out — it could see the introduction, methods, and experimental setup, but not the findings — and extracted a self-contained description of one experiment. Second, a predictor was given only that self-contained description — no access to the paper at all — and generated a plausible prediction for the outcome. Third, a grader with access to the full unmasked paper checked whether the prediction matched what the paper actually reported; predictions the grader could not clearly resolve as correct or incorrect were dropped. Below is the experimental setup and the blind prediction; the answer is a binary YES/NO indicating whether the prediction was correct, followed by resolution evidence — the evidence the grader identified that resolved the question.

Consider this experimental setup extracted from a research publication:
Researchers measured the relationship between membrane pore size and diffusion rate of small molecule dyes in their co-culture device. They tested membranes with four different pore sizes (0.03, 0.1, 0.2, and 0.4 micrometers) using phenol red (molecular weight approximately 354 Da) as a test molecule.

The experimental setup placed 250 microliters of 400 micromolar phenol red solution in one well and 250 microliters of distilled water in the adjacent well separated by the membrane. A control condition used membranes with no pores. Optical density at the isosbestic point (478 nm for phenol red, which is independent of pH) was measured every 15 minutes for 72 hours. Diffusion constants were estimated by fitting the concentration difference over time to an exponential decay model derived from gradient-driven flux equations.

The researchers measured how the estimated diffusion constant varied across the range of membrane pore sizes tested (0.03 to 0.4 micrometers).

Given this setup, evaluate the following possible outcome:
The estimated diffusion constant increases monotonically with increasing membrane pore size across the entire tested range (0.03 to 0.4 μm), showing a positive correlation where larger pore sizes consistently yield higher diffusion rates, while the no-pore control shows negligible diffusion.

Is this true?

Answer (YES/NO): YES